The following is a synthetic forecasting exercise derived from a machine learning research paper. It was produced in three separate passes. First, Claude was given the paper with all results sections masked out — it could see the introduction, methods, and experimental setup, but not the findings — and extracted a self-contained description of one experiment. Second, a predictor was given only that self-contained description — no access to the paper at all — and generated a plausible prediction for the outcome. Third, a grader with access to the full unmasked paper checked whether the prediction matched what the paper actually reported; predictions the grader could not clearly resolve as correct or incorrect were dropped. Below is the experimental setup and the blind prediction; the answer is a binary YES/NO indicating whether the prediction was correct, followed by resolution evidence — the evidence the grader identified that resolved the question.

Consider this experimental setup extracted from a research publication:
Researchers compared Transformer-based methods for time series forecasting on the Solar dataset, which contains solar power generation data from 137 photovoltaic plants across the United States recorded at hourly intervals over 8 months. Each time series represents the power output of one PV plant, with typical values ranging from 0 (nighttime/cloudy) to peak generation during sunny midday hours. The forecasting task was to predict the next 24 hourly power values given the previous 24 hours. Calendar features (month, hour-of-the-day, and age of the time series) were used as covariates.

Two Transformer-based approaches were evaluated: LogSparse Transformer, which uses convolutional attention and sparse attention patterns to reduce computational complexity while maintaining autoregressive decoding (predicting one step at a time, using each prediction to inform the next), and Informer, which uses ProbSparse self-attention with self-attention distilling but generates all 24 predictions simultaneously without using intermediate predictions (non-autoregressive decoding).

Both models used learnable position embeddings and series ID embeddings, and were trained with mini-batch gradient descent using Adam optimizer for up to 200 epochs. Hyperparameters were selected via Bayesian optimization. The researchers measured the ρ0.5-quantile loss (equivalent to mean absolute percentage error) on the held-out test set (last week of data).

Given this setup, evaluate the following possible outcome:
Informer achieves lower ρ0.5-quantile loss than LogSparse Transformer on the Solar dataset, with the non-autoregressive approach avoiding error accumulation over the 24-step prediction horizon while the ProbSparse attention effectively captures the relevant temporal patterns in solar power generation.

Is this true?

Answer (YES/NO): NO